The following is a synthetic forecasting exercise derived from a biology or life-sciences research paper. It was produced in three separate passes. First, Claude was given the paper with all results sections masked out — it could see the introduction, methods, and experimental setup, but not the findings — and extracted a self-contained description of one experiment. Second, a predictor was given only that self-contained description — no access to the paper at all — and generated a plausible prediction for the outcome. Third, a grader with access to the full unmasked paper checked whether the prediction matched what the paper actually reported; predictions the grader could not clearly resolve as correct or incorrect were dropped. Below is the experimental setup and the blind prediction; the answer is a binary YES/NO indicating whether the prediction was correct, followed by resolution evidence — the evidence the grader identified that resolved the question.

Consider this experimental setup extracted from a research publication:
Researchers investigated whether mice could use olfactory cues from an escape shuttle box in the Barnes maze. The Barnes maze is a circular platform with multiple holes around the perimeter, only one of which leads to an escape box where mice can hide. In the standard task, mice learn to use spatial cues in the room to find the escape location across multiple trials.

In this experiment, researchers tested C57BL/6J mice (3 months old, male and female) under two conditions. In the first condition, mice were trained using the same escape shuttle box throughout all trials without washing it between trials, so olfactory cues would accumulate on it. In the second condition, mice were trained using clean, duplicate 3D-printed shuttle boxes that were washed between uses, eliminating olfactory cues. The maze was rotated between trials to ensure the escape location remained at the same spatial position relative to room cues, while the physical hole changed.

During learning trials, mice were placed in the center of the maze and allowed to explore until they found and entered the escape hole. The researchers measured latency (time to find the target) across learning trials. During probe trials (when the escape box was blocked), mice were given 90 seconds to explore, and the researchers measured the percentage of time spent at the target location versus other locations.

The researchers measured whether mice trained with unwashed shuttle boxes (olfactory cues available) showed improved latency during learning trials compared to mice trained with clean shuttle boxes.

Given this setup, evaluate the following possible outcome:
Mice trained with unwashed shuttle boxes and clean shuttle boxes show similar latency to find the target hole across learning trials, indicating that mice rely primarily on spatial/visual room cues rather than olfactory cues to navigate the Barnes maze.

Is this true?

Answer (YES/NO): YES